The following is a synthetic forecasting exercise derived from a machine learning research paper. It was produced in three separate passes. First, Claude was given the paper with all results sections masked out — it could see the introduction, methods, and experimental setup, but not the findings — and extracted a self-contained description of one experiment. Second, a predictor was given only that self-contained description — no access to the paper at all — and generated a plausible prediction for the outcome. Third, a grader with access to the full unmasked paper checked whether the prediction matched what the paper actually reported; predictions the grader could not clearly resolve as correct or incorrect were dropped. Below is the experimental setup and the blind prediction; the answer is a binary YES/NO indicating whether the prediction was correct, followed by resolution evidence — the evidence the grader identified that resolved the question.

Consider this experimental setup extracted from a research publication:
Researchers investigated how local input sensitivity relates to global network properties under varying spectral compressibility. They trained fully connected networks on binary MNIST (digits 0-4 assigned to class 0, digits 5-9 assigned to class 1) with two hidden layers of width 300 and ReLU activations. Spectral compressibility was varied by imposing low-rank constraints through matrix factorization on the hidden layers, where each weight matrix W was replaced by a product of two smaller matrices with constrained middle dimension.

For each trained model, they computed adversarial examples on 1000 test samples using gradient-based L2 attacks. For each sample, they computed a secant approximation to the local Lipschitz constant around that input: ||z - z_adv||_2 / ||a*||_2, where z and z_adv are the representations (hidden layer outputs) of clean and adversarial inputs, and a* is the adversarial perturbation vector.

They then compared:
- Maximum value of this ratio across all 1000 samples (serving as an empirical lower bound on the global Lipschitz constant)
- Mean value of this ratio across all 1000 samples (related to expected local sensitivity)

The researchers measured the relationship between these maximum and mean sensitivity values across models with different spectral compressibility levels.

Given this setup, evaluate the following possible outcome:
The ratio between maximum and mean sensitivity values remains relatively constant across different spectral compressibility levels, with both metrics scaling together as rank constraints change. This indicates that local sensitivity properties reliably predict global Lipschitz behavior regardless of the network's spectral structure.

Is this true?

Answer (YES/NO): YES